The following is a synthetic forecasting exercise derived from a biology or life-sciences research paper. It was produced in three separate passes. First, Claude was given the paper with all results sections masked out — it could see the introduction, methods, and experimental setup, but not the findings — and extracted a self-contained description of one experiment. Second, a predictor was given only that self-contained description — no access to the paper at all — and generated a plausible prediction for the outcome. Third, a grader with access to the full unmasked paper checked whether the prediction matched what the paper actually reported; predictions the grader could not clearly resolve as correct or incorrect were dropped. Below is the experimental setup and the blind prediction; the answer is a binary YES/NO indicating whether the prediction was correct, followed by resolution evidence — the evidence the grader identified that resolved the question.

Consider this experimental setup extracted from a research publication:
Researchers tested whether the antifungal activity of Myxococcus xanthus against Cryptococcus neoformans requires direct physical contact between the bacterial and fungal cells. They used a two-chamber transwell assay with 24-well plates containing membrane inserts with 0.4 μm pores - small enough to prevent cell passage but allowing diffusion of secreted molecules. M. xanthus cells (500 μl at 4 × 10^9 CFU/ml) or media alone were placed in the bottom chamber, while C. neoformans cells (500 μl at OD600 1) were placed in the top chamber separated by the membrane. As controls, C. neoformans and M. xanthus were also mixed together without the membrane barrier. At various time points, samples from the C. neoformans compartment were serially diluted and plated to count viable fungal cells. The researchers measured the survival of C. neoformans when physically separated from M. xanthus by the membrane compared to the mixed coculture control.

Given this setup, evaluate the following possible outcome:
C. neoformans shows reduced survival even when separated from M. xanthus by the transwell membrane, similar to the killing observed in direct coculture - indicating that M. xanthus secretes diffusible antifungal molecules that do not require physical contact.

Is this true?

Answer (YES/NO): YES